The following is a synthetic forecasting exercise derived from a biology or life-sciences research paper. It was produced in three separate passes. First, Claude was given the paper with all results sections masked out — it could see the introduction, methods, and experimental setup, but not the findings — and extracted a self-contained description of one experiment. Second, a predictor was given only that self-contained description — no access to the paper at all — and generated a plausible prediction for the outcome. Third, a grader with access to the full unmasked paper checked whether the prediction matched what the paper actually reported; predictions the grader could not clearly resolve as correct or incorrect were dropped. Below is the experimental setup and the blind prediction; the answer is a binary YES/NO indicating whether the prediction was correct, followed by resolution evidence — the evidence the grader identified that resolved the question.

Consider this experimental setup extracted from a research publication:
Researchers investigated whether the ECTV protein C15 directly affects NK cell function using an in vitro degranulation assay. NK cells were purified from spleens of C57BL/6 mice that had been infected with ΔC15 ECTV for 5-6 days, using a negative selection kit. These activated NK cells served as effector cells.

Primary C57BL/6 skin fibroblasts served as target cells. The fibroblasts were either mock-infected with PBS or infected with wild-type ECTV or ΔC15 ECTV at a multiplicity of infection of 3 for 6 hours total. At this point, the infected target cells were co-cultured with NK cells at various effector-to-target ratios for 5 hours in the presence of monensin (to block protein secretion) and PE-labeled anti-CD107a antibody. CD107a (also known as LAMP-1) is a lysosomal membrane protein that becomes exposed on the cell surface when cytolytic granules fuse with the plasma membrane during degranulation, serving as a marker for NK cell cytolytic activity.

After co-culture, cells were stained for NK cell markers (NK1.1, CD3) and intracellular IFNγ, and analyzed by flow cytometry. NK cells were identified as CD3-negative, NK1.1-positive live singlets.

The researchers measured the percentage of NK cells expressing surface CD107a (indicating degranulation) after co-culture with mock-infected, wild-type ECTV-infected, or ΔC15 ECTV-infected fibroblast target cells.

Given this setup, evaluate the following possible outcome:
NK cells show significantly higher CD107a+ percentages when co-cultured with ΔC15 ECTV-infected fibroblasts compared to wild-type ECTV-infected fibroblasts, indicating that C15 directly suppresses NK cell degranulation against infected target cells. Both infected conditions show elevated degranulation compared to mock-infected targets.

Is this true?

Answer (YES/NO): NO